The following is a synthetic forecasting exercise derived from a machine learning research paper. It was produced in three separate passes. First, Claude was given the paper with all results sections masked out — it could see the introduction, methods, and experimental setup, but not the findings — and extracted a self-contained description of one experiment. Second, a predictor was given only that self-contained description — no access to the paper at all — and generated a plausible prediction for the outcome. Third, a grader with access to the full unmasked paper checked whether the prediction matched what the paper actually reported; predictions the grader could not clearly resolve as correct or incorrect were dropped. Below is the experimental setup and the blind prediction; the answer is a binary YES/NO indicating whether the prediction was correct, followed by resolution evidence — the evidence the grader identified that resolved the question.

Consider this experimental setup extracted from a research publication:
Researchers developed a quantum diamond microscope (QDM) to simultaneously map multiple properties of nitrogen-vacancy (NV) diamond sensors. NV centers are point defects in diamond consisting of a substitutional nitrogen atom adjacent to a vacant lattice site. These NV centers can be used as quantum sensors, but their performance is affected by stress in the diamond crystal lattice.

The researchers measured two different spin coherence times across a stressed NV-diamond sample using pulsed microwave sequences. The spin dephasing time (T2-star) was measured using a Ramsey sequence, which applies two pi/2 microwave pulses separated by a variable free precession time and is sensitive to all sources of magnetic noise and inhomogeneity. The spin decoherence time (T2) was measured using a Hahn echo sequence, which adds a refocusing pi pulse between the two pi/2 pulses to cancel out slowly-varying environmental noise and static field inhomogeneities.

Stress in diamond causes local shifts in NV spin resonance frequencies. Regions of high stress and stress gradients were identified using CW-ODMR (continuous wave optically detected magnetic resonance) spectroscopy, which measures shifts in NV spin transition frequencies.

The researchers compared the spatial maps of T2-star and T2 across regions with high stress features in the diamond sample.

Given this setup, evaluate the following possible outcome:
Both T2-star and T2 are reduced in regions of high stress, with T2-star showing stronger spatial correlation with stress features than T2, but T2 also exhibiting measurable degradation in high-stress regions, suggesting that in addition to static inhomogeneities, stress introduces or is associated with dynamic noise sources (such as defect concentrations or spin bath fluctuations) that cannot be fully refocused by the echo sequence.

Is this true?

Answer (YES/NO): NO